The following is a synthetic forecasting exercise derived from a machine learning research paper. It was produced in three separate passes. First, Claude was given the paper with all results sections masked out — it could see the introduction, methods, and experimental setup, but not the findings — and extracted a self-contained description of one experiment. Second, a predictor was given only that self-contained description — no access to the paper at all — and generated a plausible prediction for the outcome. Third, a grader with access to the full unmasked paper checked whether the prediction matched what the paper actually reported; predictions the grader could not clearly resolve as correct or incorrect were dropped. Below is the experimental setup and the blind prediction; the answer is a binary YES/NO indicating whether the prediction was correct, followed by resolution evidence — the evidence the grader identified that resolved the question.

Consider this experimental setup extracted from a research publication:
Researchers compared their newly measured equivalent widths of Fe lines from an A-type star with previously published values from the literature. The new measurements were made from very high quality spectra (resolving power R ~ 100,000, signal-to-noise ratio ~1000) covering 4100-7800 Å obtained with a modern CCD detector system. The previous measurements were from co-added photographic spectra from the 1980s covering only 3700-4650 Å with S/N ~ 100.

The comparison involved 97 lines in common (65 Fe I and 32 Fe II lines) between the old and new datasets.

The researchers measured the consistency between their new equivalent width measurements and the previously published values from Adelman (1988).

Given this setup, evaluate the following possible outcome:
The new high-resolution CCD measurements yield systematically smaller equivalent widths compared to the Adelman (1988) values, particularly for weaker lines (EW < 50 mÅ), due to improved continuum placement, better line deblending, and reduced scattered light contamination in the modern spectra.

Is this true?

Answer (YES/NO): NO